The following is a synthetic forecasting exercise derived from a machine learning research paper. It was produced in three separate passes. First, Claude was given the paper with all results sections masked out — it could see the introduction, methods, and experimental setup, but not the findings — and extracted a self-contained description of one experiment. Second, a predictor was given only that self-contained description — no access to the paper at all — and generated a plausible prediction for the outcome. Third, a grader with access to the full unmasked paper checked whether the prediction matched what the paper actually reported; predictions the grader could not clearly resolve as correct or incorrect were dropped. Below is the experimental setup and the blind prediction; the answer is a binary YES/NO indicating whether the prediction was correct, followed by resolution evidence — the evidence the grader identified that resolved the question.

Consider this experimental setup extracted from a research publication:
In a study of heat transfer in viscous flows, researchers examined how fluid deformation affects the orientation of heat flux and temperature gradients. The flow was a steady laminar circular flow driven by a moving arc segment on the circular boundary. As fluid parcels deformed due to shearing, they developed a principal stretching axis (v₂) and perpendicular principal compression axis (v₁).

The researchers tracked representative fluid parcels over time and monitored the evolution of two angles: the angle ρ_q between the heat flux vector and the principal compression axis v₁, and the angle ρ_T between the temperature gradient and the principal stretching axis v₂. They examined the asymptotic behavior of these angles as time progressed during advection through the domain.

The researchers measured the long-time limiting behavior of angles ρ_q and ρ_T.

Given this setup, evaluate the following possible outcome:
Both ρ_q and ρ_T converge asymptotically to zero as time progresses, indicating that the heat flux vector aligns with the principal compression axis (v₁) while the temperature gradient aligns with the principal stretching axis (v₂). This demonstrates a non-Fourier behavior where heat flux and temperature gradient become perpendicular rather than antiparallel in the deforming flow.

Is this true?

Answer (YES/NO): YES